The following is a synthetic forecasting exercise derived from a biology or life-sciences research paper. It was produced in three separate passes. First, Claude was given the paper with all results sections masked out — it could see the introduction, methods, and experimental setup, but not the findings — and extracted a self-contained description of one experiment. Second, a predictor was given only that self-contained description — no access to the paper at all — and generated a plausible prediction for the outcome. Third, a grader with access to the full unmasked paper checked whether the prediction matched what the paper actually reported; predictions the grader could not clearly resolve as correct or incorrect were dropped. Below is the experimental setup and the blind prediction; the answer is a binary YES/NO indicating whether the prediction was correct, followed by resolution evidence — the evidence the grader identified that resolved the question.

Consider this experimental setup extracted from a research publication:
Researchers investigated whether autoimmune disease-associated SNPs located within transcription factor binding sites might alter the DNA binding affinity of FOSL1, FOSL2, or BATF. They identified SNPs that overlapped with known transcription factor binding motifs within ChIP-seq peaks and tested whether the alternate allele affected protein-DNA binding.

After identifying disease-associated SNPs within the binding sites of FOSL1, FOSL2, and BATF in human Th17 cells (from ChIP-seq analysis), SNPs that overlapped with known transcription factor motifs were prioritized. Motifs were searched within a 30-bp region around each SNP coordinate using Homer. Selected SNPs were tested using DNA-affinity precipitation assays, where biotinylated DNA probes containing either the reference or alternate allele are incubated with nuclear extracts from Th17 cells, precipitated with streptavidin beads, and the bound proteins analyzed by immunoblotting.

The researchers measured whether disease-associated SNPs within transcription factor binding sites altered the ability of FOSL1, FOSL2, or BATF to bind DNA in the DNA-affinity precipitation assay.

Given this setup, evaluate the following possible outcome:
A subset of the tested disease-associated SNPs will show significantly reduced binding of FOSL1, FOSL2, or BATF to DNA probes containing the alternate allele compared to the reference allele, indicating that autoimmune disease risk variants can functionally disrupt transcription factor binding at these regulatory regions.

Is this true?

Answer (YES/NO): YES